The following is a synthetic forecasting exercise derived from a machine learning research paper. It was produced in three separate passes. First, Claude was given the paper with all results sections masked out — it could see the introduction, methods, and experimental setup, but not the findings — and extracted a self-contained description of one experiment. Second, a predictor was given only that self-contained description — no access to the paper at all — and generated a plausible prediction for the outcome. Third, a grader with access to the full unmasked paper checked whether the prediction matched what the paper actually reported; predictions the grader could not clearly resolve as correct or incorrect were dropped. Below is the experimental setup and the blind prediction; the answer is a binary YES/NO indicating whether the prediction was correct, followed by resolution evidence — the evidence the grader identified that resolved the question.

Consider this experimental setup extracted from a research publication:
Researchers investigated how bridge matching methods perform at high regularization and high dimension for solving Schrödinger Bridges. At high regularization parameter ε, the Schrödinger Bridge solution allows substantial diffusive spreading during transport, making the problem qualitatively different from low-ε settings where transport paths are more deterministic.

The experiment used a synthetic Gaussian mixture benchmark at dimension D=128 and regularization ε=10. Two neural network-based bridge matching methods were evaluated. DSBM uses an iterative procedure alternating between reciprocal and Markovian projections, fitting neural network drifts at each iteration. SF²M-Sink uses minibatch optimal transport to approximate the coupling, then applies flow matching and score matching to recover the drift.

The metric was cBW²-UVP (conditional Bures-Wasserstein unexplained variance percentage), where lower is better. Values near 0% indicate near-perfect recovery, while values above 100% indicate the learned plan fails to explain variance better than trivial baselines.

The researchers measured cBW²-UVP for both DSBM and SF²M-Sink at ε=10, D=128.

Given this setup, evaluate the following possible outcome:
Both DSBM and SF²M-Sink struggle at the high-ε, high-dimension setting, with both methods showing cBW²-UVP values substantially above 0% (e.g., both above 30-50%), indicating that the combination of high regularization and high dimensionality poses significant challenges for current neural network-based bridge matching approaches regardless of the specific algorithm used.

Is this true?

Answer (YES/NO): YES